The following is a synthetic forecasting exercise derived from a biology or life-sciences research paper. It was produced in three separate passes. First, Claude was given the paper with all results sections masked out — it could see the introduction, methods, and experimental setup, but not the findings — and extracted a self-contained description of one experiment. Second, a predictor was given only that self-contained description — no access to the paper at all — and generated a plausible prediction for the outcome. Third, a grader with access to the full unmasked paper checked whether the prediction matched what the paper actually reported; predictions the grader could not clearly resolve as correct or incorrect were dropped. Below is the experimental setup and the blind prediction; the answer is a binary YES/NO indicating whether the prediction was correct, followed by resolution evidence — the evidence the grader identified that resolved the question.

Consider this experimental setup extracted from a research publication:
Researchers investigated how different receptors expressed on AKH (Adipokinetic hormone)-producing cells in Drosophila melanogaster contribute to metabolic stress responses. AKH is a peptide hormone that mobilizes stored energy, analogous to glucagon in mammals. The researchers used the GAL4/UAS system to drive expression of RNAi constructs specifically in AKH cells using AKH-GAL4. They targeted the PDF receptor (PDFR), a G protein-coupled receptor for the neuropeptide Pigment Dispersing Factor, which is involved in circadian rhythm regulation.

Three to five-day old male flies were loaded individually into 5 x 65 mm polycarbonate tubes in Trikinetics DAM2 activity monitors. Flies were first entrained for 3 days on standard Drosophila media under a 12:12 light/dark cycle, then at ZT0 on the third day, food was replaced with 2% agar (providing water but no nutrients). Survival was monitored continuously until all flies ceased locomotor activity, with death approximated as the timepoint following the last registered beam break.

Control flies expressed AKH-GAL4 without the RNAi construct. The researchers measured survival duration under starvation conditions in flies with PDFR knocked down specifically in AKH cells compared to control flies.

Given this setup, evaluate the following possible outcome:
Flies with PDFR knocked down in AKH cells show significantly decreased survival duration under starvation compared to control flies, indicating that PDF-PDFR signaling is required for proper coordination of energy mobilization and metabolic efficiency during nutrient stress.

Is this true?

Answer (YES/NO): NO